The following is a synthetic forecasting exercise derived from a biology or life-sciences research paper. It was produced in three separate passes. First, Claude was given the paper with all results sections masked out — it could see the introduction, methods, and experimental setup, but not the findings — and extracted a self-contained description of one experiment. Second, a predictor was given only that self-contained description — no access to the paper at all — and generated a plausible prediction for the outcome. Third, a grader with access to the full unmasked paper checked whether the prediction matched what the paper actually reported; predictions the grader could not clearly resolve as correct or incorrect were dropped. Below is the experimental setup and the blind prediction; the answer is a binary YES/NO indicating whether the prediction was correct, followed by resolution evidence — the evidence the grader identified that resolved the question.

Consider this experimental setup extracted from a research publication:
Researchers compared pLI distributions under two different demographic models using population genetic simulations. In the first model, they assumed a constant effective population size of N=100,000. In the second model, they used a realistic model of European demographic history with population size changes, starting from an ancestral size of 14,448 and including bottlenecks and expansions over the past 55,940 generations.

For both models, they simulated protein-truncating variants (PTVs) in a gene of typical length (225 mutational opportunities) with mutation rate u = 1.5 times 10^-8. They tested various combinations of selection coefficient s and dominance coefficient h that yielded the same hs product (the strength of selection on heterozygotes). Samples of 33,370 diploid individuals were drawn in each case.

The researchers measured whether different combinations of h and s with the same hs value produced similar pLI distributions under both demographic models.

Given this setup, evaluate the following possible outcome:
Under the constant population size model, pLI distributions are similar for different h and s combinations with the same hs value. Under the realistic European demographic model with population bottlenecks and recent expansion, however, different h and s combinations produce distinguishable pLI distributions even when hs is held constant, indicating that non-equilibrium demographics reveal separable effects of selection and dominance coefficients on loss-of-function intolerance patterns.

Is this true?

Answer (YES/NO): NO